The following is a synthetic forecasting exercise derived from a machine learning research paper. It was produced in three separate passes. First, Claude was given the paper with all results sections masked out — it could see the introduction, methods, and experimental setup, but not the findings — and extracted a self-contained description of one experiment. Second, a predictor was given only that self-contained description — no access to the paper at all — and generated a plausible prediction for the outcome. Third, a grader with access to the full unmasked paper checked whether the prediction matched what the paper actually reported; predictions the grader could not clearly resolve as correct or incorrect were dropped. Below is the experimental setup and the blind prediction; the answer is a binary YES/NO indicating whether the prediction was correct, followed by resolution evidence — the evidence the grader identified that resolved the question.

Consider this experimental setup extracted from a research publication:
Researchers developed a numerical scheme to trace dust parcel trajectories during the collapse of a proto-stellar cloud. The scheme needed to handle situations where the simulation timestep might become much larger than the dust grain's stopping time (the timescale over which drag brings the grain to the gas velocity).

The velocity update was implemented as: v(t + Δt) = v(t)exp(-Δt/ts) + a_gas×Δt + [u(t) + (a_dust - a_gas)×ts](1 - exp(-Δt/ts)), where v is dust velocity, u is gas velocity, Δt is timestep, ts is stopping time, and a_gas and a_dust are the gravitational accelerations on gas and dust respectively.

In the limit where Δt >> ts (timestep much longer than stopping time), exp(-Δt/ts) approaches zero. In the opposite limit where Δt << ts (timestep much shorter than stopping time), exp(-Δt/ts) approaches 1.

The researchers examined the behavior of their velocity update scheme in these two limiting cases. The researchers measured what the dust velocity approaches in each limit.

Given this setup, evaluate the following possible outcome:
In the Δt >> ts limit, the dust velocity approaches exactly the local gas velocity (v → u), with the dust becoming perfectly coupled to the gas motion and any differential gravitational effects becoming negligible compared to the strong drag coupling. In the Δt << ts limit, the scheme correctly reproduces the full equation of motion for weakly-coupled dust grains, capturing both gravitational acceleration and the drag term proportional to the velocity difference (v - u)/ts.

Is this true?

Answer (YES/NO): NO